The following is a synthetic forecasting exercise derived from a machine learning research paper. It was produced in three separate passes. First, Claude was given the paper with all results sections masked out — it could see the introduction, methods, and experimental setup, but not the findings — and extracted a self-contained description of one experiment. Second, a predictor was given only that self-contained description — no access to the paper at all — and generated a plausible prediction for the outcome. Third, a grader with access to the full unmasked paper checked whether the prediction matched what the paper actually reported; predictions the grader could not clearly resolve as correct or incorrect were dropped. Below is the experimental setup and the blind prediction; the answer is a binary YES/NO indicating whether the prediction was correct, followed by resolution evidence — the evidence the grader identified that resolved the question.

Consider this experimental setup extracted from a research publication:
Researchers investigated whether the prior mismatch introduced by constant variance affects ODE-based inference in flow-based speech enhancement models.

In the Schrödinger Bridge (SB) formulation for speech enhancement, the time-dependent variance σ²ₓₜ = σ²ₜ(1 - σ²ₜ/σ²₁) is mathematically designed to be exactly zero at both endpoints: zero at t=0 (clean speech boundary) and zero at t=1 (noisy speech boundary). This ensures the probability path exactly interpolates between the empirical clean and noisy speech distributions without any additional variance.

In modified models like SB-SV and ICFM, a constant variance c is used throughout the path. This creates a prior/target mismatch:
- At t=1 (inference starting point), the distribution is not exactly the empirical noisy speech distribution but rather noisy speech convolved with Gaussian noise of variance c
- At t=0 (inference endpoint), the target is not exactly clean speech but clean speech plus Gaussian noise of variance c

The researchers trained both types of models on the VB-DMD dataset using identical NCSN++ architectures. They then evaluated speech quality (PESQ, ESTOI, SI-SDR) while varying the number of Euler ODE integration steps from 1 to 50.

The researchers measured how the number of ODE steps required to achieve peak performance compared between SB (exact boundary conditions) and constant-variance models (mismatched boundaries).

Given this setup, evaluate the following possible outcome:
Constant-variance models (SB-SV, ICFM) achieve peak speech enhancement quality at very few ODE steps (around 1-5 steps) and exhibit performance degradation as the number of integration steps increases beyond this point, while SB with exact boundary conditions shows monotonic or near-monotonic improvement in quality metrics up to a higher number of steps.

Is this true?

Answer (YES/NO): NO